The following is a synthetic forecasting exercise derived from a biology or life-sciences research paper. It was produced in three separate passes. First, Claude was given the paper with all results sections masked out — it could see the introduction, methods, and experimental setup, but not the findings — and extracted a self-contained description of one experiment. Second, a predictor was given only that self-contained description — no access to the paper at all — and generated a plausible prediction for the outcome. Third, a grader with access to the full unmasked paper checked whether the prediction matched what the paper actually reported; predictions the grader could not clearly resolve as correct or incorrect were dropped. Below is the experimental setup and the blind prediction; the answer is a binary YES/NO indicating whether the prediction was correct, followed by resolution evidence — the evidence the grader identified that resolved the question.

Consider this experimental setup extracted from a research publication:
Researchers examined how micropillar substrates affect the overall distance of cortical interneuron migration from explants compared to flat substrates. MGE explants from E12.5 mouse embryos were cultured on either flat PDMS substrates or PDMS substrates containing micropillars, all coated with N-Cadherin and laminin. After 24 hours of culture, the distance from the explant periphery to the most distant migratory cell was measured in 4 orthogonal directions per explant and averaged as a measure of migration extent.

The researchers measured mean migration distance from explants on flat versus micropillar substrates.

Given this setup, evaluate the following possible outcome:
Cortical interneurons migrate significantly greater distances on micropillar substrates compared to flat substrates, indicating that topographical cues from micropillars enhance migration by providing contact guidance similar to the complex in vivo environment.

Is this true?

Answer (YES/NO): YES